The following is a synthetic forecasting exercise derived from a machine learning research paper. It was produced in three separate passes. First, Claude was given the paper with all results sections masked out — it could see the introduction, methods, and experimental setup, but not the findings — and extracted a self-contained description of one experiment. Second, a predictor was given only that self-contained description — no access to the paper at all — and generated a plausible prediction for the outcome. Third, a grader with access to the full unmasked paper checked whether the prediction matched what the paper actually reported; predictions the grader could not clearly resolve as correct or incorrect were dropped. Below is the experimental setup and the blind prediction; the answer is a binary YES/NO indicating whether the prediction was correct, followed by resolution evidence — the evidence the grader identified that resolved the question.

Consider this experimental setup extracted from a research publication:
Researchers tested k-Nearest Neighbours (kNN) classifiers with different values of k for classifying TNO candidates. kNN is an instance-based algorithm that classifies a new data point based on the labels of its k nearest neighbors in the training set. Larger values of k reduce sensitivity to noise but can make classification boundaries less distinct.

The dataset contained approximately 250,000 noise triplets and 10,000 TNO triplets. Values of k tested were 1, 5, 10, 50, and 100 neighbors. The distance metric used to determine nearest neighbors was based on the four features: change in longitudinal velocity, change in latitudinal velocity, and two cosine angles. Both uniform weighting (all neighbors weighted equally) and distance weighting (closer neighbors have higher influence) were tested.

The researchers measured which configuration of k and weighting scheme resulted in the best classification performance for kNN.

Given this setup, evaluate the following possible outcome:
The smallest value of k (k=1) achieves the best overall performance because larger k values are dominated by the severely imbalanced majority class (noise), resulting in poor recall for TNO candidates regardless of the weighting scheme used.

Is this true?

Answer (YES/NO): YES